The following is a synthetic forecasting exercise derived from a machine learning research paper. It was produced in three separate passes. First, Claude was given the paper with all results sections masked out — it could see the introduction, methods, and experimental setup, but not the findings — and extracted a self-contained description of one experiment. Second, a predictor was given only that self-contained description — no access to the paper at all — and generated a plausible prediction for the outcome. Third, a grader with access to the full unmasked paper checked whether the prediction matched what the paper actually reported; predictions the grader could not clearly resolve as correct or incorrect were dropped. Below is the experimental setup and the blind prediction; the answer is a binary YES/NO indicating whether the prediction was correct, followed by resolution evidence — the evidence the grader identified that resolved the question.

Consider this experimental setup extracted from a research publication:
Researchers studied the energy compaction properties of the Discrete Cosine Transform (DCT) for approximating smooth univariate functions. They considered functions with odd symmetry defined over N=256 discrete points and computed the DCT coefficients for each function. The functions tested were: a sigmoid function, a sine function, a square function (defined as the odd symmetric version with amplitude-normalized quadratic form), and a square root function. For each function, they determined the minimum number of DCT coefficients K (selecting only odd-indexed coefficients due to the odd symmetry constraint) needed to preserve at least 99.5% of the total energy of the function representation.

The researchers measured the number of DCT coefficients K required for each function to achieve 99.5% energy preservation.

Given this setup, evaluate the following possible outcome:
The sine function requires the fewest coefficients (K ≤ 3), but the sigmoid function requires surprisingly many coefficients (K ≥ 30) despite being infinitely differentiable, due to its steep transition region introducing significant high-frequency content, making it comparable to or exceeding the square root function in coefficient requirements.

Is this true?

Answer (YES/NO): NO